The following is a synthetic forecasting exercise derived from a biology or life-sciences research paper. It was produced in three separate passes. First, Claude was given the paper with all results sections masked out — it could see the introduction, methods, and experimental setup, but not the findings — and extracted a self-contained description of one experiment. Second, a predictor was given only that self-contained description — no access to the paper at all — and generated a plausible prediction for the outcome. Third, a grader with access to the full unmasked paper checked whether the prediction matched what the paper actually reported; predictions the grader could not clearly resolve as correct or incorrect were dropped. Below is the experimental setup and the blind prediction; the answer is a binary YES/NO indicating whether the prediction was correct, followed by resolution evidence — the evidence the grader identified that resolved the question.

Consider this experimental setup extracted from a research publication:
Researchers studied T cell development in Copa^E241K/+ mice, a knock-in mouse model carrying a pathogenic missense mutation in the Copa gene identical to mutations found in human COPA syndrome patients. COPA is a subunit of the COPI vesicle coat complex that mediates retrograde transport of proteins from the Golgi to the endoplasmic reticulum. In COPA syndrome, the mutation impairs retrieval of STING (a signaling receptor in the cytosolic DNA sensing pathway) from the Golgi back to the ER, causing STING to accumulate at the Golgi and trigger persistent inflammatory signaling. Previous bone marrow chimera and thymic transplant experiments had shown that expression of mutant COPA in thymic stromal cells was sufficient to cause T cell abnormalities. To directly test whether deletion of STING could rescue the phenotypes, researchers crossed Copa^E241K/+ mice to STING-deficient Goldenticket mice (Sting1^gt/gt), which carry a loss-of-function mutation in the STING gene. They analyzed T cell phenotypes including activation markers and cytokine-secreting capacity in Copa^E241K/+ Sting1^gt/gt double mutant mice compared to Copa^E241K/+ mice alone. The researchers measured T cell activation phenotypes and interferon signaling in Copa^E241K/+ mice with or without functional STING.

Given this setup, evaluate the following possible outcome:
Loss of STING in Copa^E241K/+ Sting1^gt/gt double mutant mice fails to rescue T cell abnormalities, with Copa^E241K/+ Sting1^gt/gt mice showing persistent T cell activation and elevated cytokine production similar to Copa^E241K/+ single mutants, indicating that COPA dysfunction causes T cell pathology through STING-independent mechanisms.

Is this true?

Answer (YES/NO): NO